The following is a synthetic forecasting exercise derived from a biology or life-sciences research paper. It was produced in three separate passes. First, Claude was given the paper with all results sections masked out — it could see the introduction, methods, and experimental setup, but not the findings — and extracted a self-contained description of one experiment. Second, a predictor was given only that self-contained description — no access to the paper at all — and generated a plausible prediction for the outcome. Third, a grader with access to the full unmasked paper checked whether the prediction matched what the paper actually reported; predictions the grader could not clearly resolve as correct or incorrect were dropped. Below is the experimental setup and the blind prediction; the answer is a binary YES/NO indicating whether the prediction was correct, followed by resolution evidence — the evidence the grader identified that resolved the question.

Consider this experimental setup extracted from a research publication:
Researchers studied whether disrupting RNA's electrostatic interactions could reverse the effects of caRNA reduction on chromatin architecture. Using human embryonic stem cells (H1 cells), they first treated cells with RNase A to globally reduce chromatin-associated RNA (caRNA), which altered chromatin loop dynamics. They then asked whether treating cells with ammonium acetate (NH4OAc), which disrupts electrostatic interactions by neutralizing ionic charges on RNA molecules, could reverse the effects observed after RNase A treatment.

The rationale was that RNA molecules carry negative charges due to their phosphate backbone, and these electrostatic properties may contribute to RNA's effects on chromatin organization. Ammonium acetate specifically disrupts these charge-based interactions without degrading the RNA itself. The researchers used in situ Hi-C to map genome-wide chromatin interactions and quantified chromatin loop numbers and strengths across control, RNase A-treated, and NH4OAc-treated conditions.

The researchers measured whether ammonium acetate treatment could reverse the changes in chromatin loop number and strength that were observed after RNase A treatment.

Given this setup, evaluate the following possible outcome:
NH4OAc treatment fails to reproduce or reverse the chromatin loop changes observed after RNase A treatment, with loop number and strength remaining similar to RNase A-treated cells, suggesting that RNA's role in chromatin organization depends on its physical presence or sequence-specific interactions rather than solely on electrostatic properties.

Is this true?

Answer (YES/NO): NO